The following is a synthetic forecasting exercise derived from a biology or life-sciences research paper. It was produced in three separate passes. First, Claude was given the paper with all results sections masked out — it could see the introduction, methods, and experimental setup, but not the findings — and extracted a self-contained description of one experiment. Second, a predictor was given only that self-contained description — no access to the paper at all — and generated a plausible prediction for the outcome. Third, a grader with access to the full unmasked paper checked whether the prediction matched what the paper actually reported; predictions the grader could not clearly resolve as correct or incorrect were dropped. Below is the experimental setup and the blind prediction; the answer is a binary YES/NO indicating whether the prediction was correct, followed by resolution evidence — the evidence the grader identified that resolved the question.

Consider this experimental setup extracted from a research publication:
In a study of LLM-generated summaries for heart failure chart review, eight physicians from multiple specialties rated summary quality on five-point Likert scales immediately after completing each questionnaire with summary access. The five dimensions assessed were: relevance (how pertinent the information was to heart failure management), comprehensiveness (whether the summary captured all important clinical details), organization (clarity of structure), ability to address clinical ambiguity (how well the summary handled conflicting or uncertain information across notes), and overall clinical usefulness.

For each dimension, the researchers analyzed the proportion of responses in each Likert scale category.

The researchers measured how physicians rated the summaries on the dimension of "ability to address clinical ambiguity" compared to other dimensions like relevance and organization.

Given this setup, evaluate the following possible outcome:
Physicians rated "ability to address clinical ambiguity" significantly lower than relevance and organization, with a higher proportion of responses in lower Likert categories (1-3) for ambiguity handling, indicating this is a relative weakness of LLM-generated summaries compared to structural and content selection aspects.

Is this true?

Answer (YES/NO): NO